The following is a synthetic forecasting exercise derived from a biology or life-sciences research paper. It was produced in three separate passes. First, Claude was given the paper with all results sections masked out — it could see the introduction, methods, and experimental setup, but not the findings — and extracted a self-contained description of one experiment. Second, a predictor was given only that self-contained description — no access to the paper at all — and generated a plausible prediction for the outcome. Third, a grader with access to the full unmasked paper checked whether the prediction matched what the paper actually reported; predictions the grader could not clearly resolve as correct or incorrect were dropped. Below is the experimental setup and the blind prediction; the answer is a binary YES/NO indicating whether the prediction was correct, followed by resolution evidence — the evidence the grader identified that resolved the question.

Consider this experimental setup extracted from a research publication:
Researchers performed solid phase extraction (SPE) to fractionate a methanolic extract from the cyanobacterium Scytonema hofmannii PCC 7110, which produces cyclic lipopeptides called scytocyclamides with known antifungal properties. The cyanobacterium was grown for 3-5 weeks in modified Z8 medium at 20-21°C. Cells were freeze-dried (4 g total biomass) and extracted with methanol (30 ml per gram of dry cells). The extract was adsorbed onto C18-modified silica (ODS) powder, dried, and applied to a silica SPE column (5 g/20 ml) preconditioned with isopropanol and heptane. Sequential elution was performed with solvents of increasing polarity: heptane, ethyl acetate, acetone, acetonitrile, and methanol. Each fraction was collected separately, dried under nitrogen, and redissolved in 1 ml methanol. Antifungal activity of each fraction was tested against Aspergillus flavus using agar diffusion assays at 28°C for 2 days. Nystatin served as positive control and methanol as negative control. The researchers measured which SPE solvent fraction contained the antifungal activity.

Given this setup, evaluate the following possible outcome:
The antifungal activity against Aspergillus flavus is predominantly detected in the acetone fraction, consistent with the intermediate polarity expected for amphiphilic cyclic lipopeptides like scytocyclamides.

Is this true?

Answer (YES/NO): NO